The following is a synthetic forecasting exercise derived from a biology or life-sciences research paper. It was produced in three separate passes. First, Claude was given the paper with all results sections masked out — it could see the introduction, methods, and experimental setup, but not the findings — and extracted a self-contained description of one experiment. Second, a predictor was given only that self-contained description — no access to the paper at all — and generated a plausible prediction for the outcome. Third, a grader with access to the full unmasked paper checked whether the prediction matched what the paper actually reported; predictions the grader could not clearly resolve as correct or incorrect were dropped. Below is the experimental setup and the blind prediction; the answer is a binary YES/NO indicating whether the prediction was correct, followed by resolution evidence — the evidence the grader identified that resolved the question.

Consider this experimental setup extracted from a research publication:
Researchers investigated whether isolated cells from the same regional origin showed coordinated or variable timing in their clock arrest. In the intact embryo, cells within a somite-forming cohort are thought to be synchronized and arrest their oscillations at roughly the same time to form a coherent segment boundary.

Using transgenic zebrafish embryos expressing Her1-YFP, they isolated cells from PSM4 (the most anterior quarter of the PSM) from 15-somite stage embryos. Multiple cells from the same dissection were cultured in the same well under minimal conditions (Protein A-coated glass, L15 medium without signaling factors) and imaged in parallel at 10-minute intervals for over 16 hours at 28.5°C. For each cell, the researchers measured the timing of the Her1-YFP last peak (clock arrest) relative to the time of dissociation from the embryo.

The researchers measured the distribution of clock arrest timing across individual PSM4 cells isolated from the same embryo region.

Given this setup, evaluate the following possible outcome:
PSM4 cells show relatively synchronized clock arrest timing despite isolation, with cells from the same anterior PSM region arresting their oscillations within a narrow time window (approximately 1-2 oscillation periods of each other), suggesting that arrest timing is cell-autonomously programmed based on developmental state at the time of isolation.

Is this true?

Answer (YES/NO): NO